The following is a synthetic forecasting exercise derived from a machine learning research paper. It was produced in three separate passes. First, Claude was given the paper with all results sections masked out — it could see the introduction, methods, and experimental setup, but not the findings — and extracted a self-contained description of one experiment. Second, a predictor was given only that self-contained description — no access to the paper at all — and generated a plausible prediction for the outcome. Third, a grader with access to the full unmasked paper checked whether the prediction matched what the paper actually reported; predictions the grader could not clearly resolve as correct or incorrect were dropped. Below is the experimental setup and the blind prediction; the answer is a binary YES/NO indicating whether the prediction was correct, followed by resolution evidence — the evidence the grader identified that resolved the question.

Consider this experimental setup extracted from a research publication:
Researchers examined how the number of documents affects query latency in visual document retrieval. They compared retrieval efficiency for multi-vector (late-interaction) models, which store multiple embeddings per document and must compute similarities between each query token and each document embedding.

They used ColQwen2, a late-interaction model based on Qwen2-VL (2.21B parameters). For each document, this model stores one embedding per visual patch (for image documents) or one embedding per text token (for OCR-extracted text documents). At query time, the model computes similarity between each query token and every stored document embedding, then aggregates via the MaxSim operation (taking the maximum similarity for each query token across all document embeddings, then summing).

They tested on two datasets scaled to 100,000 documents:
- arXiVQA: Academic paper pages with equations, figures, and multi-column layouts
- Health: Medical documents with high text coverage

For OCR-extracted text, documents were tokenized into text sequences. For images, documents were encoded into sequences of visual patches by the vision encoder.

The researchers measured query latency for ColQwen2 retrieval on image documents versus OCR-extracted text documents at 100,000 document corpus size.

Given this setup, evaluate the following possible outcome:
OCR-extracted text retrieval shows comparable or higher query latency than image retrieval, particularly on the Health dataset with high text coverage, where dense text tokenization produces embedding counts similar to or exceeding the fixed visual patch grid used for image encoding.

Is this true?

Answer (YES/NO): YES